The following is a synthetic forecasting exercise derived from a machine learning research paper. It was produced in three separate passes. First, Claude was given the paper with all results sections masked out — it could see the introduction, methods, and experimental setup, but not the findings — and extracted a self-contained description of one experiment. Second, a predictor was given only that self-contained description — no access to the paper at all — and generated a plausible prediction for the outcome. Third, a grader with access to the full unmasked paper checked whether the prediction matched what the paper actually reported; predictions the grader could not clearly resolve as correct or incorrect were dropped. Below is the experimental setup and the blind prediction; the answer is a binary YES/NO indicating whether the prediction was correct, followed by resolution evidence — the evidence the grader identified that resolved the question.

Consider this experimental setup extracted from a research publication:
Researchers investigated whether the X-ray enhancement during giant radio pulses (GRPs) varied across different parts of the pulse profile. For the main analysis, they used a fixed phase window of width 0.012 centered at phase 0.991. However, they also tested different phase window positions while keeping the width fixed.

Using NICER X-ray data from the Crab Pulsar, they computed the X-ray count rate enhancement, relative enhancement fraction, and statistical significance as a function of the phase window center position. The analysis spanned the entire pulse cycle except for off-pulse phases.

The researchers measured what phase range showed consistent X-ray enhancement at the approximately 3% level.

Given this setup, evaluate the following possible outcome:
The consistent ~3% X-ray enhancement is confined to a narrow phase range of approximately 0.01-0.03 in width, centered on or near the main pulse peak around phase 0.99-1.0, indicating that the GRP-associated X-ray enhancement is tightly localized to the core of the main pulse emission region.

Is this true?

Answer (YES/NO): NO